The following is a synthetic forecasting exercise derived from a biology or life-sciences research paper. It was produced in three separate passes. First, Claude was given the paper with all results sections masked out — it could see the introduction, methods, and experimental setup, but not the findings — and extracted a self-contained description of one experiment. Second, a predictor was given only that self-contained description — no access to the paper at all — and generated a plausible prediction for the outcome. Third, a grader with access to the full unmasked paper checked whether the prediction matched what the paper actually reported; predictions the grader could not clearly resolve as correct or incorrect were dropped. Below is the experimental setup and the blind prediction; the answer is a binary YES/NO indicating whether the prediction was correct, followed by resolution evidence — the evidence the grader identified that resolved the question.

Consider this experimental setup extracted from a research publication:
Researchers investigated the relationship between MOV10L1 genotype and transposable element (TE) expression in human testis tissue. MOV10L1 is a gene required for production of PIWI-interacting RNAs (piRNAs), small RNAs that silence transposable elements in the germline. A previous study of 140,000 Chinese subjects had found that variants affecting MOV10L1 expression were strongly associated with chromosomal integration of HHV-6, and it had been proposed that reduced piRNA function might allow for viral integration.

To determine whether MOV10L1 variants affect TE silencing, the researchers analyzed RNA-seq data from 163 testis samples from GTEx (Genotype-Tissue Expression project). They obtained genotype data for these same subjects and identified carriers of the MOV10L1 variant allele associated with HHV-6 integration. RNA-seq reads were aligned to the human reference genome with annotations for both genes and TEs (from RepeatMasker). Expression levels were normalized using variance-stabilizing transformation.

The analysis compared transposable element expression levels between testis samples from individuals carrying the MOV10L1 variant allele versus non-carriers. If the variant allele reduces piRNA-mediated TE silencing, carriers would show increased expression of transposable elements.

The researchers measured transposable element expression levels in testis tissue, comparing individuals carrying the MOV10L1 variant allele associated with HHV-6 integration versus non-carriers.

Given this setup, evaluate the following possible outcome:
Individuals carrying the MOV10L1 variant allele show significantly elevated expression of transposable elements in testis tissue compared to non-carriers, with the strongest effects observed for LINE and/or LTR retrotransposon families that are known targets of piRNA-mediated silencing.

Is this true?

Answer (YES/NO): NO